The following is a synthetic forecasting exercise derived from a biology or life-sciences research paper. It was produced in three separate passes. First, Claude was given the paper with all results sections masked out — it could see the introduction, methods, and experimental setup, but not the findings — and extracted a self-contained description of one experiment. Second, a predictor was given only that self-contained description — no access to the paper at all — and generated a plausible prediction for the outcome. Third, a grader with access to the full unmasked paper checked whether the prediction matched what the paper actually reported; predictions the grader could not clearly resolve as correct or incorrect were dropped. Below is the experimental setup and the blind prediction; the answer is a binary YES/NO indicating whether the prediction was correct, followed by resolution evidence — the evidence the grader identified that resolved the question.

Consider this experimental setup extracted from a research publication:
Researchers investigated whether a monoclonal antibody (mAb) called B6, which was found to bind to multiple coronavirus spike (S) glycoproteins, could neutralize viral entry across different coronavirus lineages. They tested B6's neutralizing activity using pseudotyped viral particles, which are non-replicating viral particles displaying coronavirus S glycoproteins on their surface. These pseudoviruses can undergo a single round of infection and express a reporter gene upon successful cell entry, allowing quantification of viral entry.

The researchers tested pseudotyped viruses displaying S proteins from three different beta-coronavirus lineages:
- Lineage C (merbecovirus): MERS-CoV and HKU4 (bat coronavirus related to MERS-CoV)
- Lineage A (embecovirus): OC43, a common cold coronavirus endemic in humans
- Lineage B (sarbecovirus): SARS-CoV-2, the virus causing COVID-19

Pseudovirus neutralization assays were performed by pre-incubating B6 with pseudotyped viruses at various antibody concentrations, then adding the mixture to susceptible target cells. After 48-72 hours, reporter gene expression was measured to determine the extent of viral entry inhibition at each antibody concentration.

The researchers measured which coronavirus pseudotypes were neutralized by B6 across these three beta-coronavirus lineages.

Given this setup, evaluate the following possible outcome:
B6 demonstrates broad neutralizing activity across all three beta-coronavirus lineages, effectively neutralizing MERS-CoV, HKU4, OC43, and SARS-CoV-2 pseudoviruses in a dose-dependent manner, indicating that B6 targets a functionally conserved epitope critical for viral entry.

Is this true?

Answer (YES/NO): NO